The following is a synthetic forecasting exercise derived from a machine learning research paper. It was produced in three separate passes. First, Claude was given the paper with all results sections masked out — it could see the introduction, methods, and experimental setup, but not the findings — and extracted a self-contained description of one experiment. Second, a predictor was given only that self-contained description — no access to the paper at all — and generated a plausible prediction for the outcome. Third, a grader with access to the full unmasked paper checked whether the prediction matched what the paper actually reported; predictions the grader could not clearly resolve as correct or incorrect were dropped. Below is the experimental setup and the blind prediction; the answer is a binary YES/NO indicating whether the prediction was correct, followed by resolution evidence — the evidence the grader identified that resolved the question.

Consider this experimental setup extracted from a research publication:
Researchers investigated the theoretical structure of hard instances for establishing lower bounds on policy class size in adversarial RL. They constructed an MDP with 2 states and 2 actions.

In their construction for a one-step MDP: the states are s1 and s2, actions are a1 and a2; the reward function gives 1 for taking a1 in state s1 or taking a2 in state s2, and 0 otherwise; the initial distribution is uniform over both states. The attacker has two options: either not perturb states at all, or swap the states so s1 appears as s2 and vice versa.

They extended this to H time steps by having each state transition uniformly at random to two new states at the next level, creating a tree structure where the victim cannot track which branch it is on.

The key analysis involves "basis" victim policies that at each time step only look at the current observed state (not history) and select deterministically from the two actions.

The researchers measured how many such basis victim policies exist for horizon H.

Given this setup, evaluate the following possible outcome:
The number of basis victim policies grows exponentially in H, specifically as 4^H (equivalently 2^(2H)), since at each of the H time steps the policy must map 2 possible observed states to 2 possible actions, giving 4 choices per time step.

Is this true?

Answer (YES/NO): YES